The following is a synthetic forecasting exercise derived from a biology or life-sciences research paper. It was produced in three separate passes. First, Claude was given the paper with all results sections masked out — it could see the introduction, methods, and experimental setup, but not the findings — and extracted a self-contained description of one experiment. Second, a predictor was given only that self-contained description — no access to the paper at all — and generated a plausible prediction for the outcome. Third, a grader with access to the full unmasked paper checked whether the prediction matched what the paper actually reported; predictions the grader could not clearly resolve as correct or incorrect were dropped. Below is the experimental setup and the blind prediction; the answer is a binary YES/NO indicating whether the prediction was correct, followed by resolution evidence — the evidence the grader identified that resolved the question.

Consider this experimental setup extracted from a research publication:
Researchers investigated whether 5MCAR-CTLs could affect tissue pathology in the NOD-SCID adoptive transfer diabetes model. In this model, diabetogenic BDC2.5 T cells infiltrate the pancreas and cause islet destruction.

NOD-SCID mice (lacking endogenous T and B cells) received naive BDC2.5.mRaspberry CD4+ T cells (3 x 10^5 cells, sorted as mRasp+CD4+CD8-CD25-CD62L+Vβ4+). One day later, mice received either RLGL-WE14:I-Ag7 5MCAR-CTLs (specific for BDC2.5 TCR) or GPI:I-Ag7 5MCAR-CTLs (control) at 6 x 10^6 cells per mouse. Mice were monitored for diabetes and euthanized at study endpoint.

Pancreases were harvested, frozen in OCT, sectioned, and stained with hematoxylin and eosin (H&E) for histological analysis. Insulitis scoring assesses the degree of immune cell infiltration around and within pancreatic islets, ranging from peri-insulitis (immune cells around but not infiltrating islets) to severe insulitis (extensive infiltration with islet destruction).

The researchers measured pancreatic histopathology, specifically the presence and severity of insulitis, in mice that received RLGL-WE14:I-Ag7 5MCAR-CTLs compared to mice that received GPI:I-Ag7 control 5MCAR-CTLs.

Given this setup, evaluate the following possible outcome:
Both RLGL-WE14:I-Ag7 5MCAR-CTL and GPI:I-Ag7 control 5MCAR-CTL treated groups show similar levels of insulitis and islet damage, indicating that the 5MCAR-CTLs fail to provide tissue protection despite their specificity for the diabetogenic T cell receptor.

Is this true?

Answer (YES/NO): NO